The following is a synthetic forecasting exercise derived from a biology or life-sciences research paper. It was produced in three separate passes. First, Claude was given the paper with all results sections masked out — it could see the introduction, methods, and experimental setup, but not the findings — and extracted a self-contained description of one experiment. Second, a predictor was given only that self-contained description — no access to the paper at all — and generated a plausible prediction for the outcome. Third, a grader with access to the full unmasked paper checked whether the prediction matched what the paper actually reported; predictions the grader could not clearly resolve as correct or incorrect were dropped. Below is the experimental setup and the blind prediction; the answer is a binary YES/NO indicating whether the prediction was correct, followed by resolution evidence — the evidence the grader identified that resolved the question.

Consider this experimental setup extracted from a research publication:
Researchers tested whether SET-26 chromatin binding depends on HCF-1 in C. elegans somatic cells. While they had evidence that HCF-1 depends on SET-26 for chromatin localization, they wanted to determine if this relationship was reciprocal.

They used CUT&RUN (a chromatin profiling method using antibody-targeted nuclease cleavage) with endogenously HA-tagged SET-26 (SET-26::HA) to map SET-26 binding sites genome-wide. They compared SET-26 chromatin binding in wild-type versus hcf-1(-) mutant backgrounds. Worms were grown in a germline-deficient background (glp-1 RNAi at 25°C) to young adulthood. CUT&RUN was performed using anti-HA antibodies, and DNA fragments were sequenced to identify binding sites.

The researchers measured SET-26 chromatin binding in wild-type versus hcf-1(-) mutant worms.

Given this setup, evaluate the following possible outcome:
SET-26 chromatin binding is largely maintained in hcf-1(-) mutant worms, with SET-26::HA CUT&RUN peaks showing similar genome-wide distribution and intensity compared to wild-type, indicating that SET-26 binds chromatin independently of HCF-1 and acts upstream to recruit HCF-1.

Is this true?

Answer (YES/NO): NO